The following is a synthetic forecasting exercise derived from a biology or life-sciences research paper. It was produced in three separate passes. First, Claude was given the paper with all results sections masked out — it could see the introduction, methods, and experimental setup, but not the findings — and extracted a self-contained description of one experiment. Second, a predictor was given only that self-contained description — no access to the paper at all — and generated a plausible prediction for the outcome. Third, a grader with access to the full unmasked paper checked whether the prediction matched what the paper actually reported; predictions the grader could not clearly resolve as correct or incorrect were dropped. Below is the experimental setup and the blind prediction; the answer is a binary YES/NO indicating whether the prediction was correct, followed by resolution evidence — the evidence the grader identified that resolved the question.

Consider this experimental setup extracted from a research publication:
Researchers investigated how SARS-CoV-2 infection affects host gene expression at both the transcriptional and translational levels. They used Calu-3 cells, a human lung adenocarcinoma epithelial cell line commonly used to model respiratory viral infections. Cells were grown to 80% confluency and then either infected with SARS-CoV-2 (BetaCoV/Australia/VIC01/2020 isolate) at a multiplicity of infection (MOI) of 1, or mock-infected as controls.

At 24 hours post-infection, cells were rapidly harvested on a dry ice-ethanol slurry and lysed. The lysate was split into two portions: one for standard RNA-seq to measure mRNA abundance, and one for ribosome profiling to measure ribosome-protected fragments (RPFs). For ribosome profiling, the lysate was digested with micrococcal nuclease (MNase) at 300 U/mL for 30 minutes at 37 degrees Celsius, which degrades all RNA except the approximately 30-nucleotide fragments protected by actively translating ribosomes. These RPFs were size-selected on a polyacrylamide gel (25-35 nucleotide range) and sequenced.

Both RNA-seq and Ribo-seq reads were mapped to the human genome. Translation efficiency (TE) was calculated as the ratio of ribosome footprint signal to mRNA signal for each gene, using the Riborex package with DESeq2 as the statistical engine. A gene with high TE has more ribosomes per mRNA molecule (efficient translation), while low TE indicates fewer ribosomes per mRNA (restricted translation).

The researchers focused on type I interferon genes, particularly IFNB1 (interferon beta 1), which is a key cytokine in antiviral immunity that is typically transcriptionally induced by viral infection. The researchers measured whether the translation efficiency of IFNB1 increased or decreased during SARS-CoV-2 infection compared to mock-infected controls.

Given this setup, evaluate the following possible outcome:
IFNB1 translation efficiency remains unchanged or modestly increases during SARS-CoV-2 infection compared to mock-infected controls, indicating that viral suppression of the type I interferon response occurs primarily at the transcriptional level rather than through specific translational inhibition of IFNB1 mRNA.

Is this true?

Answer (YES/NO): NO